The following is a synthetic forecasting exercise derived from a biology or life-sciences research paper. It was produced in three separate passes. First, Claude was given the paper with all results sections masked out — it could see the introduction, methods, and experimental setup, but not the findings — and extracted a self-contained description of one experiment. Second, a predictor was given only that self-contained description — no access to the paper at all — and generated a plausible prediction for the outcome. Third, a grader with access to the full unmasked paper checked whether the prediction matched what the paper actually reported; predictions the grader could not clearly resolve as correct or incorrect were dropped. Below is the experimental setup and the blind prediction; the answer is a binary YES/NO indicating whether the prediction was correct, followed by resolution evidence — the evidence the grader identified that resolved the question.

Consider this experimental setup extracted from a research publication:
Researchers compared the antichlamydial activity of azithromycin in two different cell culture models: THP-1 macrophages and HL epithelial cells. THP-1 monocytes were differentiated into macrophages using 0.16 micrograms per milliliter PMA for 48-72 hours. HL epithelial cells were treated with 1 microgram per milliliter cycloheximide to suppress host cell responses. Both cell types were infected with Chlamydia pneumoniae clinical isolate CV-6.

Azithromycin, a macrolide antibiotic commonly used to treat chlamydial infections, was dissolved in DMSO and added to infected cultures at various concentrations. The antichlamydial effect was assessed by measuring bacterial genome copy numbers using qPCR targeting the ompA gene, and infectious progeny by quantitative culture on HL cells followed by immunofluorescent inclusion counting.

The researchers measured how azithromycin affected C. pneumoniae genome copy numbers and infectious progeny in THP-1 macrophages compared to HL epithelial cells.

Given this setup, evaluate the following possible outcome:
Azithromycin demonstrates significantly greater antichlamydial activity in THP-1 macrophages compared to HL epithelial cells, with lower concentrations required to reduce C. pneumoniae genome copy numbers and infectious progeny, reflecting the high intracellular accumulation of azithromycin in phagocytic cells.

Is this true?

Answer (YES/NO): NO